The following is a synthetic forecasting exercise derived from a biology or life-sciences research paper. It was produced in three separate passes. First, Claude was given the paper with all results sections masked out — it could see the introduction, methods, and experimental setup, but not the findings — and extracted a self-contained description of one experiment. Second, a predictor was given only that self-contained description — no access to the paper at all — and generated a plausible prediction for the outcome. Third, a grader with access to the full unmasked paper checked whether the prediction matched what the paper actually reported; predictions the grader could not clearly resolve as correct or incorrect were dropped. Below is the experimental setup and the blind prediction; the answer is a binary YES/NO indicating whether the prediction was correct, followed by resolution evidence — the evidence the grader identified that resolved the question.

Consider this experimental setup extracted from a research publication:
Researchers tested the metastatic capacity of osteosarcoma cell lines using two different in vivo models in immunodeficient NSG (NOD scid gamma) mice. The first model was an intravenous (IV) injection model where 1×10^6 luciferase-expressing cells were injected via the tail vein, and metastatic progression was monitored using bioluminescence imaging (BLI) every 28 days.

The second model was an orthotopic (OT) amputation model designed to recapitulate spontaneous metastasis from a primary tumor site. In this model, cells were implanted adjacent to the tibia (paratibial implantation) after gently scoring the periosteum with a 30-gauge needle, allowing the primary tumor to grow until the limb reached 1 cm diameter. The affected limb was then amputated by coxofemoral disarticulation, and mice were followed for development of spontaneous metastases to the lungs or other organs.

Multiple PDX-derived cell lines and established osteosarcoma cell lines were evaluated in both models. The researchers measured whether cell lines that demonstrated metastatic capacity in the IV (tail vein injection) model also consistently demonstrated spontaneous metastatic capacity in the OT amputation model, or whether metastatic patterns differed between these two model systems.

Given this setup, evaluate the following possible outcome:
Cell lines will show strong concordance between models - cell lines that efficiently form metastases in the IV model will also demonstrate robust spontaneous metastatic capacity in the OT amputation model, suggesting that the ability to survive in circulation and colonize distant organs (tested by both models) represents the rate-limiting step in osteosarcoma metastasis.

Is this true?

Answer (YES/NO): NO